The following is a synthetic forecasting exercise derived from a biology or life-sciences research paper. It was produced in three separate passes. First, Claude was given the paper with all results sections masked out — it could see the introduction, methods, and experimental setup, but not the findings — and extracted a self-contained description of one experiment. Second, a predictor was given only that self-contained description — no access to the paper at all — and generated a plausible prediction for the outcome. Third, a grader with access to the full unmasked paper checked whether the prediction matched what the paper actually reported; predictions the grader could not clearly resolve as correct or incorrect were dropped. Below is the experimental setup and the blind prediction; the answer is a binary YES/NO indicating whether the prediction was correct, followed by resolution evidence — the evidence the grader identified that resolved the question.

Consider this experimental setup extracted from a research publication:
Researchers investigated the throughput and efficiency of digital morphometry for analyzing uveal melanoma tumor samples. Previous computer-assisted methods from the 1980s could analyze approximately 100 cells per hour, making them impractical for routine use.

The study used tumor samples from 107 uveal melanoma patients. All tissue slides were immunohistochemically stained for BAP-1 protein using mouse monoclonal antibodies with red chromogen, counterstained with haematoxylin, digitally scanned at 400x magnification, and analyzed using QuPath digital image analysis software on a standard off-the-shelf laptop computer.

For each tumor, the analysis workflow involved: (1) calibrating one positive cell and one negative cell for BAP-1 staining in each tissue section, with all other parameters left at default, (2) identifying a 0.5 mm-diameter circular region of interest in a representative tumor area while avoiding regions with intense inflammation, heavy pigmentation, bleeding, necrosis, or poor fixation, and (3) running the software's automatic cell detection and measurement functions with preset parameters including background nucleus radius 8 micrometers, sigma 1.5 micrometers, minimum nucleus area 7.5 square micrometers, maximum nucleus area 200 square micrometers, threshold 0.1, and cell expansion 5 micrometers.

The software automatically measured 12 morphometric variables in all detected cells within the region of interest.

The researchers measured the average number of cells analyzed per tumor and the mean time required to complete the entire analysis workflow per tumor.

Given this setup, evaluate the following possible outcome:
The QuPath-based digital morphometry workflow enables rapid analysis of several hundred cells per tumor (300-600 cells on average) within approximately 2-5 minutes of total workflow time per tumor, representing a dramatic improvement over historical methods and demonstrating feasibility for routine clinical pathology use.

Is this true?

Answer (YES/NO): NO